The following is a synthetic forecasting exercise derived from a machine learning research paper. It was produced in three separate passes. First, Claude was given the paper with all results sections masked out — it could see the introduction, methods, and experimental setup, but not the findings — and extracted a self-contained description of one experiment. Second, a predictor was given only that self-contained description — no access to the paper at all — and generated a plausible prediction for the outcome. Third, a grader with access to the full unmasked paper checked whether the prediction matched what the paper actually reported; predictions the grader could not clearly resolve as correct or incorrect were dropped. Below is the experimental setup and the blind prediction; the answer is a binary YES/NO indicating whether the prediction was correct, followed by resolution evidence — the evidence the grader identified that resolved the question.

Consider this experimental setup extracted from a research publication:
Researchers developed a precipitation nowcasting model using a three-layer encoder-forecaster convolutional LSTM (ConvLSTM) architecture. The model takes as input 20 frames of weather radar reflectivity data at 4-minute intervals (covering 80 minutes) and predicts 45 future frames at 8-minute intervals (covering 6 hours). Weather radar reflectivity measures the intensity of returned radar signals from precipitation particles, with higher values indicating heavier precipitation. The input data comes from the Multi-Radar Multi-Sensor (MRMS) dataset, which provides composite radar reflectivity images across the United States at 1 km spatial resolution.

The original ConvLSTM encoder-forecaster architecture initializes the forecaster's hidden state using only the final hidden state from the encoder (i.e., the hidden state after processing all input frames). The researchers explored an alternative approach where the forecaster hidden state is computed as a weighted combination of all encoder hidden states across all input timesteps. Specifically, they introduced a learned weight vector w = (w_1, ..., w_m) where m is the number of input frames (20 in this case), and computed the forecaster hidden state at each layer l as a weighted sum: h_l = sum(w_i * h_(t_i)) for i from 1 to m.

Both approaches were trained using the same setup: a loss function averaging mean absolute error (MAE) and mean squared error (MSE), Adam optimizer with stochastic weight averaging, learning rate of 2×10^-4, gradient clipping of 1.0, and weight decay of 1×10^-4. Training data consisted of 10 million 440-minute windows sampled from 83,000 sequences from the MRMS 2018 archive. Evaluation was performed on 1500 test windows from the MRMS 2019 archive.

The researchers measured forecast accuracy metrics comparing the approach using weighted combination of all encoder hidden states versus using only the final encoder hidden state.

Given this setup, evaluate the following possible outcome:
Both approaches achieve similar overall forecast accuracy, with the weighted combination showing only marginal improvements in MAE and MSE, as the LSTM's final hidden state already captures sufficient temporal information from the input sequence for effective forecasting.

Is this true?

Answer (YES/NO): YES